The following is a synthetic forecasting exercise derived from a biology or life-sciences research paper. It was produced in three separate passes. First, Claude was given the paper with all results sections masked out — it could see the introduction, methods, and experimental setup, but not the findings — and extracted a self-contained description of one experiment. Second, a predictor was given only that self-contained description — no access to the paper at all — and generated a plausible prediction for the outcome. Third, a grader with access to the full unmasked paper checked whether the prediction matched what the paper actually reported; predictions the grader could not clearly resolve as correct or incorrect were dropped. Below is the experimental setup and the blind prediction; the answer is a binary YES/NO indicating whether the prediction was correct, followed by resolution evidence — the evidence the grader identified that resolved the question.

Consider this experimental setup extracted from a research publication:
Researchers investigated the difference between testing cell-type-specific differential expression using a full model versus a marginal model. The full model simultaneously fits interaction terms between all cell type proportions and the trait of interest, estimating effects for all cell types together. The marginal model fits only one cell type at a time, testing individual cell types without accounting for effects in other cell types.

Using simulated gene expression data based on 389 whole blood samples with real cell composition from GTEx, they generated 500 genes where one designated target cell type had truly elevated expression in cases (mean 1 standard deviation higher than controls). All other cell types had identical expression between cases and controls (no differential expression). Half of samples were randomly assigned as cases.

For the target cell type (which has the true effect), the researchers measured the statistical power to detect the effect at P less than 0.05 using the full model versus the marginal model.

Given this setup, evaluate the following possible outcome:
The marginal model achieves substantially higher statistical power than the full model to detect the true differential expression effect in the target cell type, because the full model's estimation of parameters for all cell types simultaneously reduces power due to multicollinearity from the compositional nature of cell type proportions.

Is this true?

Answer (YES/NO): YES